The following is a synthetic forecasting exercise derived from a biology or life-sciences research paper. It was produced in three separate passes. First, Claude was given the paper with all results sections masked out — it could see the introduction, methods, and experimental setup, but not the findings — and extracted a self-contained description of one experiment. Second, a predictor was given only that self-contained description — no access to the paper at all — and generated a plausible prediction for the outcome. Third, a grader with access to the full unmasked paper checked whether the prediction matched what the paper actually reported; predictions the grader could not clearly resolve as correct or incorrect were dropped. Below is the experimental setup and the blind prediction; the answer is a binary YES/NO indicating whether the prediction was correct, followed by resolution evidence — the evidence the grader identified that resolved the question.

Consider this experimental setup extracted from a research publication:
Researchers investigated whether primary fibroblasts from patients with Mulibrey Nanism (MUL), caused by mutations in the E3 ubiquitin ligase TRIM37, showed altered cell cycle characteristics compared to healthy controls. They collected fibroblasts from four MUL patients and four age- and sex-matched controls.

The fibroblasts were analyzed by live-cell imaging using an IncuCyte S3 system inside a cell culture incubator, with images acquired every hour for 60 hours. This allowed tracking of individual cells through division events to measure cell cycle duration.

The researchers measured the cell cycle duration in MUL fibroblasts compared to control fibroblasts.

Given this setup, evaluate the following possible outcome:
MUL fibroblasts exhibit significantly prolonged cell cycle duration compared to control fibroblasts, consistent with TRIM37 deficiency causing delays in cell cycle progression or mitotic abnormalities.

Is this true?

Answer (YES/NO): NO